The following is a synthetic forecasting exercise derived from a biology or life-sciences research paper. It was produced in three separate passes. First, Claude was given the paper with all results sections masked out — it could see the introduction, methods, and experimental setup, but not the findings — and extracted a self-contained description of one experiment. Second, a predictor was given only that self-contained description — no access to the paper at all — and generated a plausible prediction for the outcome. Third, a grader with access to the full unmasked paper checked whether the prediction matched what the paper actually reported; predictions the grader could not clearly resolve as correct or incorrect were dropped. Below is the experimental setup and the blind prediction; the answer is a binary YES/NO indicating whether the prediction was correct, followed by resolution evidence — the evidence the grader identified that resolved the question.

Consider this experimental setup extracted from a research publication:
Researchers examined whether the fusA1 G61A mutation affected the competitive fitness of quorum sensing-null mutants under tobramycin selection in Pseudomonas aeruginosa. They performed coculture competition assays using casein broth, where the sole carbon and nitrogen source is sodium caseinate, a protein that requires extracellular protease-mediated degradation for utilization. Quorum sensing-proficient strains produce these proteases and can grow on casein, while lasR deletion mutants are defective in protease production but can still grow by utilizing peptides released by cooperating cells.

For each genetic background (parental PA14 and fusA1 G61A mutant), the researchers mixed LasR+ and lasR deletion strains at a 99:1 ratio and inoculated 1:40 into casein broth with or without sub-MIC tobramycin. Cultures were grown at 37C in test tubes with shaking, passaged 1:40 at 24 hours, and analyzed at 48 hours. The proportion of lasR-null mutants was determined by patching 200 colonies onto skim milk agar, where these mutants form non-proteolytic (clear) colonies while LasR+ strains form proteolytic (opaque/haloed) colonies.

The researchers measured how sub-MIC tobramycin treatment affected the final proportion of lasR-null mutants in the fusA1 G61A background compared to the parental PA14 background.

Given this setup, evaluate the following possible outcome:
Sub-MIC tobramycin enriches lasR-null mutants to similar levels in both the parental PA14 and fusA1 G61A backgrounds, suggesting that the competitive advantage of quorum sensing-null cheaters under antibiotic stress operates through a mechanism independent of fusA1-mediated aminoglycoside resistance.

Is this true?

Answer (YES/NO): NO